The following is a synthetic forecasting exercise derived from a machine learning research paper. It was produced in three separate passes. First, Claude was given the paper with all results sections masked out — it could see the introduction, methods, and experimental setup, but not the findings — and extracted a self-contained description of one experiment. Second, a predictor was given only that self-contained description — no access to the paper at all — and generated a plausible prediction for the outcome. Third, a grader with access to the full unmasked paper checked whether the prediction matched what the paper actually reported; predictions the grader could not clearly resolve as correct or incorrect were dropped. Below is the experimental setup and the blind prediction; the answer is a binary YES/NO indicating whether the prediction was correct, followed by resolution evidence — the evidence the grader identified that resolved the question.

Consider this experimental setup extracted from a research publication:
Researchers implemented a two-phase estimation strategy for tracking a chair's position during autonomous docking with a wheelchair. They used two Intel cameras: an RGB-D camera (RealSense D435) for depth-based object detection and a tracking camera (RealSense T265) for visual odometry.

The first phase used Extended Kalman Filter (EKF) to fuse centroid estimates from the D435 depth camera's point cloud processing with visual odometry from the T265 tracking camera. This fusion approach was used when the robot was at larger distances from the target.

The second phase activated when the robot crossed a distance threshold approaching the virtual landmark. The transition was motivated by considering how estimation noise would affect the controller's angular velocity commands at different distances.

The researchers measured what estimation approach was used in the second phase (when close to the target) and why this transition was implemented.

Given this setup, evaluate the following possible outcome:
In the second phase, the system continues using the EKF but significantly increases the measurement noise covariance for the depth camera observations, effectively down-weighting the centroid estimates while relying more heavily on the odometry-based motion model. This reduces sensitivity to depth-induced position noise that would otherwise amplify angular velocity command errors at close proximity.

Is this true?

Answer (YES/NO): NO